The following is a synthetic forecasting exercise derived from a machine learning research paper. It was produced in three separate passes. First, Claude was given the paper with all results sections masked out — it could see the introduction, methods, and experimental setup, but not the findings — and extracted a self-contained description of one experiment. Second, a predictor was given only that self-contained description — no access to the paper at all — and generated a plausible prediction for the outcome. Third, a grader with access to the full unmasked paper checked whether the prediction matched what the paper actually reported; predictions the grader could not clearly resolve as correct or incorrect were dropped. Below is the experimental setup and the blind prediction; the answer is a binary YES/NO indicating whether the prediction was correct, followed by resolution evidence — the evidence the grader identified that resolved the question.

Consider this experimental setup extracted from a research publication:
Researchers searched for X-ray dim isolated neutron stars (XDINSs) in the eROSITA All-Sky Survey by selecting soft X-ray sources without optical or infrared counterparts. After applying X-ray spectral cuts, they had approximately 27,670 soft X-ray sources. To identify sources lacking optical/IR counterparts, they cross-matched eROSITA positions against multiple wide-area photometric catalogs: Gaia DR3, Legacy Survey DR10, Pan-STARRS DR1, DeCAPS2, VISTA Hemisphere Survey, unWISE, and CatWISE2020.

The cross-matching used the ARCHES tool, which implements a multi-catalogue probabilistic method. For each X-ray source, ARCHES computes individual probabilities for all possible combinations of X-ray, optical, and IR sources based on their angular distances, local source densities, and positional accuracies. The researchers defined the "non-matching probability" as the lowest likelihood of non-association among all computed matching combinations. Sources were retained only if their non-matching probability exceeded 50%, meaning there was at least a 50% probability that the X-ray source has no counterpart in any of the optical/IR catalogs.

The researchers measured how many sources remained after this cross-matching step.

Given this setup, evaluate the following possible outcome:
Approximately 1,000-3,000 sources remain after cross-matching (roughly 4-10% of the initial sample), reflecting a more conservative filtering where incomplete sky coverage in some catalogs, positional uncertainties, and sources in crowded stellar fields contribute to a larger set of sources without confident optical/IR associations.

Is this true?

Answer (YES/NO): NO